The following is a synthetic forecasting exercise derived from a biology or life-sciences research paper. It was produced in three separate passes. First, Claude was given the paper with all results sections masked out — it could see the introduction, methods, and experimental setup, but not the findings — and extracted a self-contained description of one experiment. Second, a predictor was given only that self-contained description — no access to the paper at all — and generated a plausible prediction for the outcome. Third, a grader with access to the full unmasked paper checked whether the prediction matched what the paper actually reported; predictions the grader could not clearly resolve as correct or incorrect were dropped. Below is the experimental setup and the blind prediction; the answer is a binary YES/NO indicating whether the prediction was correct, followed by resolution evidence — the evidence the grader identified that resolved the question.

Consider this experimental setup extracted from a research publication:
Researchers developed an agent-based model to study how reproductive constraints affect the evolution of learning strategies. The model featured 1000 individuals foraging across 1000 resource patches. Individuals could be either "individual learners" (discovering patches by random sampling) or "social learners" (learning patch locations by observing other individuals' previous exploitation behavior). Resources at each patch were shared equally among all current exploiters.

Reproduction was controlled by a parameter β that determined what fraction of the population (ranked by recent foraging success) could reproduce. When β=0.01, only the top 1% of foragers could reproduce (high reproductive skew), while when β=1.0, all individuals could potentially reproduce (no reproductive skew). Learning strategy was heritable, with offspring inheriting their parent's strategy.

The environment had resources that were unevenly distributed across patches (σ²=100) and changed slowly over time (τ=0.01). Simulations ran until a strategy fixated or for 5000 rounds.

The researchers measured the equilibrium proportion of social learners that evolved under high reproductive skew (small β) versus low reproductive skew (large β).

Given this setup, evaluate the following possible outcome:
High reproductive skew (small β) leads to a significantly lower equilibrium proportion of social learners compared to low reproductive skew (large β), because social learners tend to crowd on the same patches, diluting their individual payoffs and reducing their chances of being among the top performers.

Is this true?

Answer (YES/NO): YES